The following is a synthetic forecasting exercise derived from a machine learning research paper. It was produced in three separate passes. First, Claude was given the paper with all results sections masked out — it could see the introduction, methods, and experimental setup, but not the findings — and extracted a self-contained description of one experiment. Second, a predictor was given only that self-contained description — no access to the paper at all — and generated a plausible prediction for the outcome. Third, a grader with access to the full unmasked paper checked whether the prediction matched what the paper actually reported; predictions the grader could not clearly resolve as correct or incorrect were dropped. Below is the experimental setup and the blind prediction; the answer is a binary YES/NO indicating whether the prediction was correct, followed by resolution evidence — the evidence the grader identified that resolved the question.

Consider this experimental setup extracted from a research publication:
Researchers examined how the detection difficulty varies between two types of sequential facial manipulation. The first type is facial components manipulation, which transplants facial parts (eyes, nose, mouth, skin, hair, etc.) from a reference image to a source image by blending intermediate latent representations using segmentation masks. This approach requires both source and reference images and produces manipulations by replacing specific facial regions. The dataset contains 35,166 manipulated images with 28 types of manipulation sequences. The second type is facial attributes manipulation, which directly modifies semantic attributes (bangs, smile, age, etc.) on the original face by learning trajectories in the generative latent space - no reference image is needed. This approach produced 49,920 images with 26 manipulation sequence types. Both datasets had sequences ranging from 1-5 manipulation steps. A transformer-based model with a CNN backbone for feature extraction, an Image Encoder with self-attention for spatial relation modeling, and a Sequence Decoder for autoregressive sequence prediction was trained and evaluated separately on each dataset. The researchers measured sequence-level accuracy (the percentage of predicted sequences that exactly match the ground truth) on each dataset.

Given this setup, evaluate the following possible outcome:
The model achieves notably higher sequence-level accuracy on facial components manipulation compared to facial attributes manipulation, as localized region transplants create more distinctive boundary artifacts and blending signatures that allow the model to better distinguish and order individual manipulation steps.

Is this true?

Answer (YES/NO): YES